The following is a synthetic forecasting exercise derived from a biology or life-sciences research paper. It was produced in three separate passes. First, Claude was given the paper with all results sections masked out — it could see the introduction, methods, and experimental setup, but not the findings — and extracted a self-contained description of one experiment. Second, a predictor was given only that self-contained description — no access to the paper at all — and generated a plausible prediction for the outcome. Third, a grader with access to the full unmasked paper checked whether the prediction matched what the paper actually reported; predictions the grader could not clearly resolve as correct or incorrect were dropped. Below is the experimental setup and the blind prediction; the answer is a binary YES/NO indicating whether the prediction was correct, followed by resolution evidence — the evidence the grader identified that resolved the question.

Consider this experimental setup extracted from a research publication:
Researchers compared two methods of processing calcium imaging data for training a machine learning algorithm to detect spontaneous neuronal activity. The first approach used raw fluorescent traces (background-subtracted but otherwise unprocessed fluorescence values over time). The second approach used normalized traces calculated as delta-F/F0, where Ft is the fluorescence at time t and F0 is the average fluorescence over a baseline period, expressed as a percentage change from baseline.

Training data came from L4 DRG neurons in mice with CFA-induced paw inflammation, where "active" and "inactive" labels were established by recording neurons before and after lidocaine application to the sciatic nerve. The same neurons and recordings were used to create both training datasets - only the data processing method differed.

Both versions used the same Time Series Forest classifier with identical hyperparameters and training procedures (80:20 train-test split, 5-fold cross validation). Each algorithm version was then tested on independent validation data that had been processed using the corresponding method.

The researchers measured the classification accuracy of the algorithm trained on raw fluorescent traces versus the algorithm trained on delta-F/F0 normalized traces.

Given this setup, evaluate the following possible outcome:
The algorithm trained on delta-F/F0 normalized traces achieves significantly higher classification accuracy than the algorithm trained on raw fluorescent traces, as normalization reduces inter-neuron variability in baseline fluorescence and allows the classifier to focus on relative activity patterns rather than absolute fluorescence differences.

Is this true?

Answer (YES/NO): NO